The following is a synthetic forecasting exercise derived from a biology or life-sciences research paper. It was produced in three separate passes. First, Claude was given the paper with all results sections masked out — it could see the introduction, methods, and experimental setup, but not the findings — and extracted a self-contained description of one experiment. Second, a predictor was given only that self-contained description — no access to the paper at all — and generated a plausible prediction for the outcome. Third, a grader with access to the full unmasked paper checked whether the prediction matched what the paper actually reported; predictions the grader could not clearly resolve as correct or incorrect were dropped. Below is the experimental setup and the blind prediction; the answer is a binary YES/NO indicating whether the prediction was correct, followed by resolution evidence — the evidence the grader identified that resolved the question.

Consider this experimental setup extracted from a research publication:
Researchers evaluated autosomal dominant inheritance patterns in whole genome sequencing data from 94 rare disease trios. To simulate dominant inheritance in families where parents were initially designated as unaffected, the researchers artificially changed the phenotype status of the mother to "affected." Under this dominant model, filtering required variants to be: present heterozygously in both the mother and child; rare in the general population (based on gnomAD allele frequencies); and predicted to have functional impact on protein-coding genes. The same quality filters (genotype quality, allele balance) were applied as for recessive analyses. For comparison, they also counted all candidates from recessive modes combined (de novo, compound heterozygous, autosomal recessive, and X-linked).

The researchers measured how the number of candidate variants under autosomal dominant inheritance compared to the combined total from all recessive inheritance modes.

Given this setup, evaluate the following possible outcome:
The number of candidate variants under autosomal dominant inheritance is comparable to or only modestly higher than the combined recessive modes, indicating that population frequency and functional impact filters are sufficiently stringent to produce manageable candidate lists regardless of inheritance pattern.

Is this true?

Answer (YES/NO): NO